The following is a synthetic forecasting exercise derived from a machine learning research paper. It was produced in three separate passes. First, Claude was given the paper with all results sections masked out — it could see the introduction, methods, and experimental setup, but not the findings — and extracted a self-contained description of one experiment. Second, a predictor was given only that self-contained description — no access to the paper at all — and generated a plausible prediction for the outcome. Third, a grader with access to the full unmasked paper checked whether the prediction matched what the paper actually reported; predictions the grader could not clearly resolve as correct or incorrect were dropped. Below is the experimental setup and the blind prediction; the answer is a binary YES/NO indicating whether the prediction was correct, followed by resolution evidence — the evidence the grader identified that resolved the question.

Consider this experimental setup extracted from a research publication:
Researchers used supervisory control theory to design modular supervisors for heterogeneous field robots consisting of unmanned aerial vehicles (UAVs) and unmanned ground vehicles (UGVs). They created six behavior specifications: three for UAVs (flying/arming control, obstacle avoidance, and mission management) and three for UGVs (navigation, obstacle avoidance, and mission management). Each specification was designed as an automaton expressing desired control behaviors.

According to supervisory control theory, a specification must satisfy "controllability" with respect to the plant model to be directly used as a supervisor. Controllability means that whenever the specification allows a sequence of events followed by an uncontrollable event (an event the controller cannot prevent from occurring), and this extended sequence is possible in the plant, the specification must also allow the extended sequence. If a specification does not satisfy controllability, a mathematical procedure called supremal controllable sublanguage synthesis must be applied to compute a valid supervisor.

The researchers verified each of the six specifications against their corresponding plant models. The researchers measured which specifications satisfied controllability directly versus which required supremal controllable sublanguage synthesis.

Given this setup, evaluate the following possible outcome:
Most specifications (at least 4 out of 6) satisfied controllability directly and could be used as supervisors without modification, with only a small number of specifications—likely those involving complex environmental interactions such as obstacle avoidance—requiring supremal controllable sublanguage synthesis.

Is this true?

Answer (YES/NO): NO